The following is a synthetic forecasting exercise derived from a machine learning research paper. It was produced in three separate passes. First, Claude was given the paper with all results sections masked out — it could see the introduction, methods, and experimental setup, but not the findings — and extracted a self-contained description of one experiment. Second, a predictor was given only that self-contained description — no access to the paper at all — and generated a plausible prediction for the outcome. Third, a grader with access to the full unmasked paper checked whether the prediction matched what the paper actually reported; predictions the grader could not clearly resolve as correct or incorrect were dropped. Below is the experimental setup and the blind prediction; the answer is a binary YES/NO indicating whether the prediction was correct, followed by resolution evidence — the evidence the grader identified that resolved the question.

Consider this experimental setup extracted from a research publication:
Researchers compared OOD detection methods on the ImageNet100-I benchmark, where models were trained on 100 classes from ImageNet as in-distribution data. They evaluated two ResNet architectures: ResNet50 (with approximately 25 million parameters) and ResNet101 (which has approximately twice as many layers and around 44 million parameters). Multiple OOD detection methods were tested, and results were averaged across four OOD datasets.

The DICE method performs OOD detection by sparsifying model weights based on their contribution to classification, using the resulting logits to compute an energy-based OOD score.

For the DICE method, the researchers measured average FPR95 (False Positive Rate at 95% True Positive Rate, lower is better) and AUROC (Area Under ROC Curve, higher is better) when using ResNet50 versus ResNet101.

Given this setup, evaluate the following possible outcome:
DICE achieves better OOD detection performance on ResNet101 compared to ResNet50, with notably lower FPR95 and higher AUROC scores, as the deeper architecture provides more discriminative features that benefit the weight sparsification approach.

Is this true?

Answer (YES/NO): NO